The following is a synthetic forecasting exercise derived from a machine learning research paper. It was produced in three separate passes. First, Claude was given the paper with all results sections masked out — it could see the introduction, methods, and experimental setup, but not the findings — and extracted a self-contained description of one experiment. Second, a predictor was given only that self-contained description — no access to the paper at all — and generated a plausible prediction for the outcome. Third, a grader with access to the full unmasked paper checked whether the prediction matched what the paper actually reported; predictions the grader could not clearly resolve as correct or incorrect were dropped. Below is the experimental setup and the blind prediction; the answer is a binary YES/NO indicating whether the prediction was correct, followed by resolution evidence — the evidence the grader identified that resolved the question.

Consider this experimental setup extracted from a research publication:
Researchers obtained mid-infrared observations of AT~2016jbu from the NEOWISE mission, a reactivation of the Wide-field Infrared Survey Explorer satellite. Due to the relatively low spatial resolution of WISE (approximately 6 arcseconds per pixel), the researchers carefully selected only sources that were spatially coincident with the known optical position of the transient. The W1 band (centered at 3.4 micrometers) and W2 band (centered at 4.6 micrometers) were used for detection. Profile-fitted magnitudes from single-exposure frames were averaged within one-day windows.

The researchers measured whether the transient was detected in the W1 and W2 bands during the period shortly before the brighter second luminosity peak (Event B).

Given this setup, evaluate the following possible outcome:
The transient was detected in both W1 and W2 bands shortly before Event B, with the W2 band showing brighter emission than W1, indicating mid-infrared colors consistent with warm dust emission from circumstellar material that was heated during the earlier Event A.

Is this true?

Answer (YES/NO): NO